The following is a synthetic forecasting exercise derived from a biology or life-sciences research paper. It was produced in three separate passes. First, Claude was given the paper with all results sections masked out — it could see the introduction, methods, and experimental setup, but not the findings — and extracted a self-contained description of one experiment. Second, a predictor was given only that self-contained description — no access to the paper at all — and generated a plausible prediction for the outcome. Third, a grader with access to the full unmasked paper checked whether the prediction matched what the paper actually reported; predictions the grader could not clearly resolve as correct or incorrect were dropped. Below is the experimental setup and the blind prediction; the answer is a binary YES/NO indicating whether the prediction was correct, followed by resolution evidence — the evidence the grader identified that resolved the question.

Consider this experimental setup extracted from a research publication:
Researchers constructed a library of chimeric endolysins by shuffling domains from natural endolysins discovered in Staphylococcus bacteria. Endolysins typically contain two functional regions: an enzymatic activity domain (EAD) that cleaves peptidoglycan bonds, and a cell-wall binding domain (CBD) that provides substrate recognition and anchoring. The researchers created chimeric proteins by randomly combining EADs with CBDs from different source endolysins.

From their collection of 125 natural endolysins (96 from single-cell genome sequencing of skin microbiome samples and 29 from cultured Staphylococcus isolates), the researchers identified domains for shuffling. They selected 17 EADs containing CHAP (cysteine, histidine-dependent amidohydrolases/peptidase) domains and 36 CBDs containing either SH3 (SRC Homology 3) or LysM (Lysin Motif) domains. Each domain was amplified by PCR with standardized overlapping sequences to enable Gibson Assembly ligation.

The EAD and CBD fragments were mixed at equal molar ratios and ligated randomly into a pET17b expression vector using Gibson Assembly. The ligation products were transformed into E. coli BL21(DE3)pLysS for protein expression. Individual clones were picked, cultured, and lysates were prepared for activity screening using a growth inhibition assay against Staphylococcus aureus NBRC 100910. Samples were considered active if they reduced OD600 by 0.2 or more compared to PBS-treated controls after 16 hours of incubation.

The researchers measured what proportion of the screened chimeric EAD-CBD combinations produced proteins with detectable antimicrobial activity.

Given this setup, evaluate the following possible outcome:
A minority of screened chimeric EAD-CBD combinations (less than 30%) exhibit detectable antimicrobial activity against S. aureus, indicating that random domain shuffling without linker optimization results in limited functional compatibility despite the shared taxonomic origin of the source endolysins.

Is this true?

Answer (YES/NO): YES